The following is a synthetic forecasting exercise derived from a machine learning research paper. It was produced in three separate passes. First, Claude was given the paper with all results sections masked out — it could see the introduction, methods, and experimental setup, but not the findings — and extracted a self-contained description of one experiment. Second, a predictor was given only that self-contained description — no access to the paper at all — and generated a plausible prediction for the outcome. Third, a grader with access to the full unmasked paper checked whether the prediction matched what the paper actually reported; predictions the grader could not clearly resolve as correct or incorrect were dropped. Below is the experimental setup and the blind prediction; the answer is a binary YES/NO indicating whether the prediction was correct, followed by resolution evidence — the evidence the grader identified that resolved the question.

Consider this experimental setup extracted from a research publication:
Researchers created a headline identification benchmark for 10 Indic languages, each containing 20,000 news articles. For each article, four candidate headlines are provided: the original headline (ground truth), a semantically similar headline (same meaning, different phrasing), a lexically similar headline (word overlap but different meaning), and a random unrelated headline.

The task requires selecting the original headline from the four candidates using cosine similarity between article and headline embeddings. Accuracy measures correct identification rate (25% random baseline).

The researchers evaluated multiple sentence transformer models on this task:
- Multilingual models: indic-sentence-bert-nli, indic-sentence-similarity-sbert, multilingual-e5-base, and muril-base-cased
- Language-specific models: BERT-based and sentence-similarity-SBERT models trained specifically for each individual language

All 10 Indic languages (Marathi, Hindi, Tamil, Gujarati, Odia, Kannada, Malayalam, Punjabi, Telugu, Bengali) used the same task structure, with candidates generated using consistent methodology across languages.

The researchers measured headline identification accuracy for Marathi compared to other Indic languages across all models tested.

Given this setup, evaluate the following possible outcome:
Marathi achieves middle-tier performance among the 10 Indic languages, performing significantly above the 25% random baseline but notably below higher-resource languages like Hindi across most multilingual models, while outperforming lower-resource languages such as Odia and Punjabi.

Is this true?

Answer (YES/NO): NO